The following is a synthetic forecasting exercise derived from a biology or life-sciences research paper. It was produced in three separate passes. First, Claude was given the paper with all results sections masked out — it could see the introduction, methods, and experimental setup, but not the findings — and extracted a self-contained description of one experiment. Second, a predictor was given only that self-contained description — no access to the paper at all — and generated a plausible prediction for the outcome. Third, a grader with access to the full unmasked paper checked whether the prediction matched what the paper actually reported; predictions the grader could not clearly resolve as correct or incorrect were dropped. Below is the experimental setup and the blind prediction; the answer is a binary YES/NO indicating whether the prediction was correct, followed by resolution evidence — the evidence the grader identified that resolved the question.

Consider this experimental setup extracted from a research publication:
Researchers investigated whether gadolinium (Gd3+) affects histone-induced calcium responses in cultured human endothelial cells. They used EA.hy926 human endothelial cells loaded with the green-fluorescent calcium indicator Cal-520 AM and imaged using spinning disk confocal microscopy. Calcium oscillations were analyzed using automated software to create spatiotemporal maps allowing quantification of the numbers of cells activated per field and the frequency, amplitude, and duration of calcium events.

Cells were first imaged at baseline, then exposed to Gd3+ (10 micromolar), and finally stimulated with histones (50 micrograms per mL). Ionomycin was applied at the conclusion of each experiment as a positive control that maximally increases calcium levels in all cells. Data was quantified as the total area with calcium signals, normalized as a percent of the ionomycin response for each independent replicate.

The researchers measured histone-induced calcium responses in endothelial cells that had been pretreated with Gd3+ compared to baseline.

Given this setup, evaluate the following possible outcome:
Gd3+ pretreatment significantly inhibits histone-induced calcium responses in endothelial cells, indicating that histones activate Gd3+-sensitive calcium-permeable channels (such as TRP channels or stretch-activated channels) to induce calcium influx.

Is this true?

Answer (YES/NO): NO